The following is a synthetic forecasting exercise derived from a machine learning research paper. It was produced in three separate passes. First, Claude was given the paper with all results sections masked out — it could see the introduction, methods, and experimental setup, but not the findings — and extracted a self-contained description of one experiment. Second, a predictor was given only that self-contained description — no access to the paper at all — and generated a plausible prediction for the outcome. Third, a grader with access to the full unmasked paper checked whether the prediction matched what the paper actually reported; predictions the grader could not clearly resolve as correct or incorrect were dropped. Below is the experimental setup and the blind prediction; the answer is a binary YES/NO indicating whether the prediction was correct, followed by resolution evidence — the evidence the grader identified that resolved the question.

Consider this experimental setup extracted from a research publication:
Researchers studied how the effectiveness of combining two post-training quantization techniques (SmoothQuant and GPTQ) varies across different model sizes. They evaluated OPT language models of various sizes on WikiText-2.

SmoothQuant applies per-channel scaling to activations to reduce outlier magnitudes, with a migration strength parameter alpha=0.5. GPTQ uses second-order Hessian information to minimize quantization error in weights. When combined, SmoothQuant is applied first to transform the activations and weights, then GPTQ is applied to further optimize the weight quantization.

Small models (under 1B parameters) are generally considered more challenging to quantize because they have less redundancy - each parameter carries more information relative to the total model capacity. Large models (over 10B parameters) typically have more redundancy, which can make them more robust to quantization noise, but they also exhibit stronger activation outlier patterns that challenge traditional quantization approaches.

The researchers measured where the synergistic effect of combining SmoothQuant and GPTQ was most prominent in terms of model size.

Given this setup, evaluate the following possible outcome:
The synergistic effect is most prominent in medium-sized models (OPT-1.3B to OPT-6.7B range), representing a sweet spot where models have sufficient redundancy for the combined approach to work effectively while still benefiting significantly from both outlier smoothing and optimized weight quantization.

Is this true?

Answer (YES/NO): NO